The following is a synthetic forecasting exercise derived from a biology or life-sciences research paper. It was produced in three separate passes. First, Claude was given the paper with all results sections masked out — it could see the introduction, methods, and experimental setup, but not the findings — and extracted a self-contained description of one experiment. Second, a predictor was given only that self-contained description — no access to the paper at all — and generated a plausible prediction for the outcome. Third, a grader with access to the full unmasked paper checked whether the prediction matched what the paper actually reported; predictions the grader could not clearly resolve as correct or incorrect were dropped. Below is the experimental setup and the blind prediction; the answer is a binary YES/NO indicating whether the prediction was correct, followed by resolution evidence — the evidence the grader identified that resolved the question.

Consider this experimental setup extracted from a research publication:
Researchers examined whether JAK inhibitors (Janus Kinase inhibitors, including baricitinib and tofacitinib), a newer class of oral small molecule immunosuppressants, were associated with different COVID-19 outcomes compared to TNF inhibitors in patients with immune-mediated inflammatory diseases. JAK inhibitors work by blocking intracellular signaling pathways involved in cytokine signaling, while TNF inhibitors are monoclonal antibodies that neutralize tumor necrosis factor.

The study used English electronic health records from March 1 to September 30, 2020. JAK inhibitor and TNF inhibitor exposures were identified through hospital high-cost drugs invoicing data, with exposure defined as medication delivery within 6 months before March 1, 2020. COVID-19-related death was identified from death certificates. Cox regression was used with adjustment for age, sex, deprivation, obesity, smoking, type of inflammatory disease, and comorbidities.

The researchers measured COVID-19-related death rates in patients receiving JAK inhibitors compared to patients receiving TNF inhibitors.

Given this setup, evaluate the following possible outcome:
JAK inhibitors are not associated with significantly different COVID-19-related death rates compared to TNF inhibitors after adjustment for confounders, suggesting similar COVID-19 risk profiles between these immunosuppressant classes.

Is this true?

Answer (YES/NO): YES